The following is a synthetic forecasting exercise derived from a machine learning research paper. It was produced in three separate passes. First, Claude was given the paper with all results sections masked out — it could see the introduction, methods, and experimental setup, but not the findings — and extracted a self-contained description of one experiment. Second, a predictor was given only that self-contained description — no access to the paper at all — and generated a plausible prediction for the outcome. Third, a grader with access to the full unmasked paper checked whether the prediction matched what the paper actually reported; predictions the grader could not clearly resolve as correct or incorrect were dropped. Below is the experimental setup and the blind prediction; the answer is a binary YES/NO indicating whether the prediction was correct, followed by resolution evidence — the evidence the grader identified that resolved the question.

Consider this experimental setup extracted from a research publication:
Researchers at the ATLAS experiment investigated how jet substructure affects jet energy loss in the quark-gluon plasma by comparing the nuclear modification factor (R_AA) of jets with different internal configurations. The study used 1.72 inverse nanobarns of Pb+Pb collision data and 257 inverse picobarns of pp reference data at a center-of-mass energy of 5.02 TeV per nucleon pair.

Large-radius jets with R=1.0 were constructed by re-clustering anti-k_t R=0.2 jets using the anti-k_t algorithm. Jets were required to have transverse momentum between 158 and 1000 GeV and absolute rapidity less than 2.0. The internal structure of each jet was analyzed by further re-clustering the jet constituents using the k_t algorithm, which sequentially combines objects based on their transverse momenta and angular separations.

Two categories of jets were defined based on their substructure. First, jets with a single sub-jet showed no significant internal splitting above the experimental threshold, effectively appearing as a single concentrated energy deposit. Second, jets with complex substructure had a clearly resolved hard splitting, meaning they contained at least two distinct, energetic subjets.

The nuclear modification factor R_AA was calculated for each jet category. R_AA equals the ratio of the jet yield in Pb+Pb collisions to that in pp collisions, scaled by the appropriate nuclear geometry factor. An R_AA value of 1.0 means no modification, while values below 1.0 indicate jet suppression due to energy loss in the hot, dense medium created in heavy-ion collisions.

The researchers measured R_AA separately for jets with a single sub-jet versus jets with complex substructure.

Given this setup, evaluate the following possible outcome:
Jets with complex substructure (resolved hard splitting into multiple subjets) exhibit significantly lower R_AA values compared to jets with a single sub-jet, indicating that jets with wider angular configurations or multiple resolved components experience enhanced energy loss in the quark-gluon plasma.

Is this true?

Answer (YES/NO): YES